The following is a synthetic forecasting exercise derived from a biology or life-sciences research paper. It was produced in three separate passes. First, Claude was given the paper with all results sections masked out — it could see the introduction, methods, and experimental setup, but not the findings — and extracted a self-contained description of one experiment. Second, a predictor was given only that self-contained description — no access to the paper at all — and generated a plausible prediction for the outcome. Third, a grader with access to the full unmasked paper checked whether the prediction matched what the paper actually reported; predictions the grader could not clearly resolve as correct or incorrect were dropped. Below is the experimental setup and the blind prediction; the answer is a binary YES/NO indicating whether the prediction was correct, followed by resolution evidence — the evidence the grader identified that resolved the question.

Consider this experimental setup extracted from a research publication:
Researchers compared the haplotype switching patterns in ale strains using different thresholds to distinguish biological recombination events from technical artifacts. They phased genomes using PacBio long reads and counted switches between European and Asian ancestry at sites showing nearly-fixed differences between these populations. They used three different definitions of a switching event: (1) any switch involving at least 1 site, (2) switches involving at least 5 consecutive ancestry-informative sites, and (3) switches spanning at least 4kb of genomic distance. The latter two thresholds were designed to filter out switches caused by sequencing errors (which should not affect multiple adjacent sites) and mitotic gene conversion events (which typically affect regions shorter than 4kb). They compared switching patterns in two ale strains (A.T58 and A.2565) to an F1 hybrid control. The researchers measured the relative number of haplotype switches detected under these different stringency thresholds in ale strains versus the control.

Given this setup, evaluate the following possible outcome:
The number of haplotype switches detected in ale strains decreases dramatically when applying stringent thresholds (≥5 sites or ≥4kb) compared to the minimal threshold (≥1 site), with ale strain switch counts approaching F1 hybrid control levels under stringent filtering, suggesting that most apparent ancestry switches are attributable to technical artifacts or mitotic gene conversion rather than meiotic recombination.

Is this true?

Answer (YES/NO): NO